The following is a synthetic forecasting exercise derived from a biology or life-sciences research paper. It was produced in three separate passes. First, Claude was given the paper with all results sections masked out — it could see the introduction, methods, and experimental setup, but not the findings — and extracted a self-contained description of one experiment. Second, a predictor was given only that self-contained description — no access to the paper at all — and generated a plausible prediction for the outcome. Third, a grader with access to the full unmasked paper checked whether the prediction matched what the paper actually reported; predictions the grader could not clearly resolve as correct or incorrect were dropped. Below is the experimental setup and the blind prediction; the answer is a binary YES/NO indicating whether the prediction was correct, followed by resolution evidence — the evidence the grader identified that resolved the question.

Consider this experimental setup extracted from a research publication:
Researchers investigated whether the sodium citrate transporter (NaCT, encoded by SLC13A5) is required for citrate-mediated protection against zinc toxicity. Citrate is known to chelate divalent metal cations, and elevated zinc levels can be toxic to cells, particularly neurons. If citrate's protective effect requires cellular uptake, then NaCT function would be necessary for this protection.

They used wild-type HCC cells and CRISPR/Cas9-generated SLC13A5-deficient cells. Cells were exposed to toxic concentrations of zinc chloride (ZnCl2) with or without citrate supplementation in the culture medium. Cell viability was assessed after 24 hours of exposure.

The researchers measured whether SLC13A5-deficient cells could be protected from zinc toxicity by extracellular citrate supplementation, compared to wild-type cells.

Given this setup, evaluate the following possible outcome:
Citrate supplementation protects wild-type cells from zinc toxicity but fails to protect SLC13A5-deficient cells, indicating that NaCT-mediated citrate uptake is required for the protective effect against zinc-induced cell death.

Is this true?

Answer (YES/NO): YES